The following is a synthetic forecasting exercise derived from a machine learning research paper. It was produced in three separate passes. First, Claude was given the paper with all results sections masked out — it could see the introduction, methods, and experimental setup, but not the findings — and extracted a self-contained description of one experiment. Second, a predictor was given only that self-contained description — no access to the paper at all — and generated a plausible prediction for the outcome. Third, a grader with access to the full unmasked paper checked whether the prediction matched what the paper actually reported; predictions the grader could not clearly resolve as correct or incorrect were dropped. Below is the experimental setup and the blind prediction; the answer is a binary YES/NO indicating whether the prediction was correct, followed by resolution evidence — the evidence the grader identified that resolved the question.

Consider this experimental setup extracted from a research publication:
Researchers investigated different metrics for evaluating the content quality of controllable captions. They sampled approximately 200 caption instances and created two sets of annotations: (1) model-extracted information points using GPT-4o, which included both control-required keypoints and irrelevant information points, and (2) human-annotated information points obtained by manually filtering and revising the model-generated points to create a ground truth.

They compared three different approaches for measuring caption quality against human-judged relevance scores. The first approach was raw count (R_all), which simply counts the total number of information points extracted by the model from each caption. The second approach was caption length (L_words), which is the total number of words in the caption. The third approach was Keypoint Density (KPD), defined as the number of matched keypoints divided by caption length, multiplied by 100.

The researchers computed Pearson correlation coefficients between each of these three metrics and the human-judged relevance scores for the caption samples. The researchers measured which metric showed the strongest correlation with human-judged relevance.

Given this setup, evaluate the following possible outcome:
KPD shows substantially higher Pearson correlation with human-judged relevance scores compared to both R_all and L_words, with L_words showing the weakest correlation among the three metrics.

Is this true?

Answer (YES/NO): NO